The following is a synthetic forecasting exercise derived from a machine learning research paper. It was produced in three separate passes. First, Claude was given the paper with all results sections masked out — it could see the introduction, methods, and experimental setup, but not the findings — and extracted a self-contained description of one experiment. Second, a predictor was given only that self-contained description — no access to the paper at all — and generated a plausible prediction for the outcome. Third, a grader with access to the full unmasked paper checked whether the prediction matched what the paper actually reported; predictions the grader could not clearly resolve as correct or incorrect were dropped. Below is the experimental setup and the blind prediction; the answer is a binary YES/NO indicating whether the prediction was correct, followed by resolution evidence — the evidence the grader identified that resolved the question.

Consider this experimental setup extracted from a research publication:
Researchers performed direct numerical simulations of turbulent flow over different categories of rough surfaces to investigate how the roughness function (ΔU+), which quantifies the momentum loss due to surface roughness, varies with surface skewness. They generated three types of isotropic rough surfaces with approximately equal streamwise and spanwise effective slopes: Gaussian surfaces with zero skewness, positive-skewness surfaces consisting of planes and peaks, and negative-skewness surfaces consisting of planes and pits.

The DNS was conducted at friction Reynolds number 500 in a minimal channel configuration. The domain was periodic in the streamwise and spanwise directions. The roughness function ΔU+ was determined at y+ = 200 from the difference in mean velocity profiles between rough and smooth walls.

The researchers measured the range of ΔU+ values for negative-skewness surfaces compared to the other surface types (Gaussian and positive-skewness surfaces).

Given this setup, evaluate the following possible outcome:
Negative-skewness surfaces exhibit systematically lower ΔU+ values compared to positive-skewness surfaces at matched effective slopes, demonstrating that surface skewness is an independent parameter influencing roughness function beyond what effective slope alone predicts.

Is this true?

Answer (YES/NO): YES